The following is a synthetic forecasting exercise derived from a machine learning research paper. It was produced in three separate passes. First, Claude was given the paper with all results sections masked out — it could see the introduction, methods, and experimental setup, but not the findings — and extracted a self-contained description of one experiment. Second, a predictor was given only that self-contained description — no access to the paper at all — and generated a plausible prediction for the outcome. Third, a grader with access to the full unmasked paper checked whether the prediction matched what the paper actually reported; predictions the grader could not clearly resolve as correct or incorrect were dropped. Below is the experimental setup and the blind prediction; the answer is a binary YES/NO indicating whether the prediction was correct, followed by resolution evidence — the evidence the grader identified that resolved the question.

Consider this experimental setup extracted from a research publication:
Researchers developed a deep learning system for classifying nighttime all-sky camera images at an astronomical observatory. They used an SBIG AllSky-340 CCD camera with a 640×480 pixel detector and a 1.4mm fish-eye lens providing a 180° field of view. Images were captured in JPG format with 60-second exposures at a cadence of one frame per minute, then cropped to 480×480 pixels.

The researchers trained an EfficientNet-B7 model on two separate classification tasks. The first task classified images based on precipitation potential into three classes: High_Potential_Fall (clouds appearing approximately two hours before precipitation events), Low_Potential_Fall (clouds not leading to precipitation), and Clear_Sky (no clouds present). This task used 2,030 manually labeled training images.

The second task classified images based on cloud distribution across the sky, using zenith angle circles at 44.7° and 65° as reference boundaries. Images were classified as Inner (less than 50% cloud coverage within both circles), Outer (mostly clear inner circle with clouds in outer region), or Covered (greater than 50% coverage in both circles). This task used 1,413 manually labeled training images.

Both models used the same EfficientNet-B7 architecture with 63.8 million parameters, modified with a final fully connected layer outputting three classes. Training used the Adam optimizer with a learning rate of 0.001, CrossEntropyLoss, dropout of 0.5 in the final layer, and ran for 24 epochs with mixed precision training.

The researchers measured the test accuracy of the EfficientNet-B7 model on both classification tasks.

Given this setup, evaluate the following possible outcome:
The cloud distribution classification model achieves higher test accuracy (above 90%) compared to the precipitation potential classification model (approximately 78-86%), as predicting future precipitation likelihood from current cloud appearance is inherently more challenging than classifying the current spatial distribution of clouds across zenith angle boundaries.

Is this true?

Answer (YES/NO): NO